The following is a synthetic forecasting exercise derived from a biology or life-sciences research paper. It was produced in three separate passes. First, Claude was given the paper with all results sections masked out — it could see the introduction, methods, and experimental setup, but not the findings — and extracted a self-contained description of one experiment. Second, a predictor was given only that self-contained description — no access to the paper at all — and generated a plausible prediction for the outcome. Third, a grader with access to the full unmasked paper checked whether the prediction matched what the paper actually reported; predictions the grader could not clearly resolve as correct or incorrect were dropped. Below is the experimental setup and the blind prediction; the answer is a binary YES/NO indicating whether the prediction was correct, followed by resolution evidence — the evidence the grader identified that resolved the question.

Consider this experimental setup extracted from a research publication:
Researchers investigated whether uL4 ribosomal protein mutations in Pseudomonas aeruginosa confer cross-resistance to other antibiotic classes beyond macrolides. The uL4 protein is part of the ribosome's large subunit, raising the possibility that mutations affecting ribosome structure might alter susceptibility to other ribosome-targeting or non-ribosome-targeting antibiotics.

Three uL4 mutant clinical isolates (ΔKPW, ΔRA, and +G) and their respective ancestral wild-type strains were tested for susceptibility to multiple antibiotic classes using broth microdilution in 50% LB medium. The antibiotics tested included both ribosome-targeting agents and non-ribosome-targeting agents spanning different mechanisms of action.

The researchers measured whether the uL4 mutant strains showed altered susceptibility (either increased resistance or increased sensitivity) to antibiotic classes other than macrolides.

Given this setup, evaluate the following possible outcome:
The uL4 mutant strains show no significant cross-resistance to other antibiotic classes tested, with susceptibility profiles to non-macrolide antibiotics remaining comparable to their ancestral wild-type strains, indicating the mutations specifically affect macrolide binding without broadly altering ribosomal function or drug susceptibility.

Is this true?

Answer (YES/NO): YES